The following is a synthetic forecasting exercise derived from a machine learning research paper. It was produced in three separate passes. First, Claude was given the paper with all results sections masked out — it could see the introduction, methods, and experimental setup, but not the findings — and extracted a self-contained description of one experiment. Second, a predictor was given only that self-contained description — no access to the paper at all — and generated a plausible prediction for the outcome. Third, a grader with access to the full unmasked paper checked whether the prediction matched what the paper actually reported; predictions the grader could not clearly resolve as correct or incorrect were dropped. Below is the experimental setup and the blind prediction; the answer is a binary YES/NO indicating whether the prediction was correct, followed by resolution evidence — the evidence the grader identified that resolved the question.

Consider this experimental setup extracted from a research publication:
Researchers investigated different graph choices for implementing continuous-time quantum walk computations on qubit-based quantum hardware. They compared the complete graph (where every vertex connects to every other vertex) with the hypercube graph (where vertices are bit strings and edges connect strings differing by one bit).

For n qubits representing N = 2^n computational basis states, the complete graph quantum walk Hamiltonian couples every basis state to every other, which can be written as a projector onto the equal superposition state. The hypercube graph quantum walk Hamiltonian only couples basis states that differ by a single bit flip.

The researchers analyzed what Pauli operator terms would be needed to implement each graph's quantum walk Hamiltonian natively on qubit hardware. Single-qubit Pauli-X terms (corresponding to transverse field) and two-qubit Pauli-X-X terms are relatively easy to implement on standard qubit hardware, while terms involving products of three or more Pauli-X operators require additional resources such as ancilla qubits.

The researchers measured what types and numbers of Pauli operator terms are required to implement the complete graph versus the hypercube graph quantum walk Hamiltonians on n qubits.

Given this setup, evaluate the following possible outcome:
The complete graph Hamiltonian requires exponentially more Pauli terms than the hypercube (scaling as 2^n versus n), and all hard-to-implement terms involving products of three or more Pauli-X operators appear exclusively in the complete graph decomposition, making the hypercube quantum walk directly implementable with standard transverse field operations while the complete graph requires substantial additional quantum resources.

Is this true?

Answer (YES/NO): YES